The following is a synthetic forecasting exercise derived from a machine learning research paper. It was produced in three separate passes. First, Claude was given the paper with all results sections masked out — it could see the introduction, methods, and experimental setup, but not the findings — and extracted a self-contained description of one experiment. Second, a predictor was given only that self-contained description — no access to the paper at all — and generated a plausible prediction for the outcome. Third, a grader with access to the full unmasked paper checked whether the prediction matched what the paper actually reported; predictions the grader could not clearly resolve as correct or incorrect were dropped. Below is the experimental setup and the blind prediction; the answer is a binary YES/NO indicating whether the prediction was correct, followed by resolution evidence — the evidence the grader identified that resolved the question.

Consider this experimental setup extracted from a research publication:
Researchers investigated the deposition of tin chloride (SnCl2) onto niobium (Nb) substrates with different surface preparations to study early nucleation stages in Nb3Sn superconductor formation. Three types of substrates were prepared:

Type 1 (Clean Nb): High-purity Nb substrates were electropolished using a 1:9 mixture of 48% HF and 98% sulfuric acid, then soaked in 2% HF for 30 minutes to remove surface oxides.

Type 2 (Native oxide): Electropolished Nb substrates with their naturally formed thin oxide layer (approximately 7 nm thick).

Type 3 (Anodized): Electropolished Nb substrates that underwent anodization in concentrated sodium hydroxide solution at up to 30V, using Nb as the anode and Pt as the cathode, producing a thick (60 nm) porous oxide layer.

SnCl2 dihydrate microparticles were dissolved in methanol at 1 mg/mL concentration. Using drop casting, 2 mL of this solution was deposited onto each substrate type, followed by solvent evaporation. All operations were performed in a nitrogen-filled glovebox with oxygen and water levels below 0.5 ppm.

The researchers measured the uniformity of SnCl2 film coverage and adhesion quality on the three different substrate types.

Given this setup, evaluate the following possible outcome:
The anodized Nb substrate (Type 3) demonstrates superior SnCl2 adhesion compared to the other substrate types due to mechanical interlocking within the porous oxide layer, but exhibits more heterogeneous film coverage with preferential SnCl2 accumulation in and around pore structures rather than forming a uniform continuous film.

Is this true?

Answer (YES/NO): NO